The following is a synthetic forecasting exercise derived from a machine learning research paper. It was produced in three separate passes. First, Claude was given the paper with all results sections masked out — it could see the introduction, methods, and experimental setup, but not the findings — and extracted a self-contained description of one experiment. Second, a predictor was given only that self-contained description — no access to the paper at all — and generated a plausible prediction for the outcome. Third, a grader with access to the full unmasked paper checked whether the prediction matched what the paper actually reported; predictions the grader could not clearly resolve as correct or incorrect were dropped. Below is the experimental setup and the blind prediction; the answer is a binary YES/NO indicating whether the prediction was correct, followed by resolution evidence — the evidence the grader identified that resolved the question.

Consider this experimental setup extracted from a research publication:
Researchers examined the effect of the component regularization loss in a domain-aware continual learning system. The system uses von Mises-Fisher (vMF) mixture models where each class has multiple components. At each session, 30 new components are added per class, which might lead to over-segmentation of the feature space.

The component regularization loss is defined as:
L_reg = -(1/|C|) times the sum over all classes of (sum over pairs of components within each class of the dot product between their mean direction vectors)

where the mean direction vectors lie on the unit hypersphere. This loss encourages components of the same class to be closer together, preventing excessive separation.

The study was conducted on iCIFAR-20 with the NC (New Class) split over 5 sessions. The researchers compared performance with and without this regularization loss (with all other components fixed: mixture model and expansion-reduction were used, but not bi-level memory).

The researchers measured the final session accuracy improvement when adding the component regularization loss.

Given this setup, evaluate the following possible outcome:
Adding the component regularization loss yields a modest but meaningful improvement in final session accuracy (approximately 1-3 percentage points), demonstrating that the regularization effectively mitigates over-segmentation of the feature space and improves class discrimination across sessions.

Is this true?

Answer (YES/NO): NO